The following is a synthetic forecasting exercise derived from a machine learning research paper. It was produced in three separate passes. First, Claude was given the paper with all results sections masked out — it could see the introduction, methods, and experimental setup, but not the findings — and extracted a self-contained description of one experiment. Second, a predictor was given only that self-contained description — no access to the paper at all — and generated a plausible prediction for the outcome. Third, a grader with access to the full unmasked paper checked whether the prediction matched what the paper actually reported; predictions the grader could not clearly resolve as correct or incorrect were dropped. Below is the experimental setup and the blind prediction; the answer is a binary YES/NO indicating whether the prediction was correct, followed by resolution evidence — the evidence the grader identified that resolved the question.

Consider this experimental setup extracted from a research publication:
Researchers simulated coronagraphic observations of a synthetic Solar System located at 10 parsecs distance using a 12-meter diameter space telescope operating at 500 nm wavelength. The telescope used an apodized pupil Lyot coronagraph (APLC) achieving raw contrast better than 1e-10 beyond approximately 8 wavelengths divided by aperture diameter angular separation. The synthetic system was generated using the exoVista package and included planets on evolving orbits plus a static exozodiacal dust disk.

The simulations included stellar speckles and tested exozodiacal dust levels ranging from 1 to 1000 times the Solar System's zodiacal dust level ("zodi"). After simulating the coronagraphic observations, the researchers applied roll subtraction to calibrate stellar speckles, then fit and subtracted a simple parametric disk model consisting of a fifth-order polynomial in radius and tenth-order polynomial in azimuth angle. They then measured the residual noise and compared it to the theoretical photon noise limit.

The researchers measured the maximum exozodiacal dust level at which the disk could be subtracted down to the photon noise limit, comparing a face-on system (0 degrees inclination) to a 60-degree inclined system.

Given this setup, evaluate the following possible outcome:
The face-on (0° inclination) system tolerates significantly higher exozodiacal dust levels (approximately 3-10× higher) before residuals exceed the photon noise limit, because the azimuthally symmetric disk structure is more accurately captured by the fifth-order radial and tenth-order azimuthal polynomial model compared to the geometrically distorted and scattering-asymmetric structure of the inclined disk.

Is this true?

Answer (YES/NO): NO